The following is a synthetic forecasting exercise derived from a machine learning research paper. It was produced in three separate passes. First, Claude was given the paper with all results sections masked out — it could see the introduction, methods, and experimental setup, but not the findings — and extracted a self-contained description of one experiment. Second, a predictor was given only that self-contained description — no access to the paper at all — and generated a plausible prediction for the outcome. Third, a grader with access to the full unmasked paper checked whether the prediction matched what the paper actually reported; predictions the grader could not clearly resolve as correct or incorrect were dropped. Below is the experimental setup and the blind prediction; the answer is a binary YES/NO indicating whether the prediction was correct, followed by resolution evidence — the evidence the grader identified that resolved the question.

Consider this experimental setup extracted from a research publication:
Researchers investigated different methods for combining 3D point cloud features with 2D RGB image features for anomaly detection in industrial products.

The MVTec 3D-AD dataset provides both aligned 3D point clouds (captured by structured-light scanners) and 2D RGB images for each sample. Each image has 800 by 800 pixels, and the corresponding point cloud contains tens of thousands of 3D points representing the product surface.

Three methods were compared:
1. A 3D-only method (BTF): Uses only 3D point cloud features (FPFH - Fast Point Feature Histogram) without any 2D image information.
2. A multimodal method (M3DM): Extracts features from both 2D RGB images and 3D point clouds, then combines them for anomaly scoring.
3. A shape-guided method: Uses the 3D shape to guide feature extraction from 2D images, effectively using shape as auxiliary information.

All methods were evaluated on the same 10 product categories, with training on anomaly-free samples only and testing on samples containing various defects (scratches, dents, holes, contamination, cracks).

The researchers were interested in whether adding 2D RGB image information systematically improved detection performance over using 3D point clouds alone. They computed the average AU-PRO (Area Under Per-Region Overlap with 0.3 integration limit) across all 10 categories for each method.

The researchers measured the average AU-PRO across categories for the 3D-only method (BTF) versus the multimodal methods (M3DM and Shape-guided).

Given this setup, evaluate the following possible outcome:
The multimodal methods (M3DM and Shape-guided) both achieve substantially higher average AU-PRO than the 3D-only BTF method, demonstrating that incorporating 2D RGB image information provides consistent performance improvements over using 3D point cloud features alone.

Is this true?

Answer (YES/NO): NO